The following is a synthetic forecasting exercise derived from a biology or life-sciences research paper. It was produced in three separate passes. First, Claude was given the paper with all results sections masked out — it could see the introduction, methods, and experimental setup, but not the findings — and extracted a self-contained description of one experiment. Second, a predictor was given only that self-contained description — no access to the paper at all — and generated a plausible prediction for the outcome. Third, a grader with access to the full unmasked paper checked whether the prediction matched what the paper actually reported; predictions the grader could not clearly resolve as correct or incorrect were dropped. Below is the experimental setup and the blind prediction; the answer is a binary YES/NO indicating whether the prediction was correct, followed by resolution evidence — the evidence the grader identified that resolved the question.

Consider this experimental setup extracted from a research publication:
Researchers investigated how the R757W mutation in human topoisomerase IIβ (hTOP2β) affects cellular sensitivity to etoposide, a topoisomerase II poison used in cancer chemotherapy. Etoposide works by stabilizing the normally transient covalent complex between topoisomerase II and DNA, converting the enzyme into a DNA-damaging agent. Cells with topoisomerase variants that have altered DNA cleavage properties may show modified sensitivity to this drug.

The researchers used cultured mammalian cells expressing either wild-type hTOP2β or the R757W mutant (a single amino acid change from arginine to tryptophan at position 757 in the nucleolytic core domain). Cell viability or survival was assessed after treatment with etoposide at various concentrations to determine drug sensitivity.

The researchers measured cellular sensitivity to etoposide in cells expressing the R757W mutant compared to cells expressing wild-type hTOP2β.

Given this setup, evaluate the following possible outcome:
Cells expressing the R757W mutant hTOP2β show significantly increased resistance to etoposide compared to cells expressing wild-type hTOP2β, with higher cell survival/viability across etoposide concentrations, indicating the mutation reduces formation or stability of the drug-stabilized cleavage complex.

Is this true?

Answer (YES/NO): NO